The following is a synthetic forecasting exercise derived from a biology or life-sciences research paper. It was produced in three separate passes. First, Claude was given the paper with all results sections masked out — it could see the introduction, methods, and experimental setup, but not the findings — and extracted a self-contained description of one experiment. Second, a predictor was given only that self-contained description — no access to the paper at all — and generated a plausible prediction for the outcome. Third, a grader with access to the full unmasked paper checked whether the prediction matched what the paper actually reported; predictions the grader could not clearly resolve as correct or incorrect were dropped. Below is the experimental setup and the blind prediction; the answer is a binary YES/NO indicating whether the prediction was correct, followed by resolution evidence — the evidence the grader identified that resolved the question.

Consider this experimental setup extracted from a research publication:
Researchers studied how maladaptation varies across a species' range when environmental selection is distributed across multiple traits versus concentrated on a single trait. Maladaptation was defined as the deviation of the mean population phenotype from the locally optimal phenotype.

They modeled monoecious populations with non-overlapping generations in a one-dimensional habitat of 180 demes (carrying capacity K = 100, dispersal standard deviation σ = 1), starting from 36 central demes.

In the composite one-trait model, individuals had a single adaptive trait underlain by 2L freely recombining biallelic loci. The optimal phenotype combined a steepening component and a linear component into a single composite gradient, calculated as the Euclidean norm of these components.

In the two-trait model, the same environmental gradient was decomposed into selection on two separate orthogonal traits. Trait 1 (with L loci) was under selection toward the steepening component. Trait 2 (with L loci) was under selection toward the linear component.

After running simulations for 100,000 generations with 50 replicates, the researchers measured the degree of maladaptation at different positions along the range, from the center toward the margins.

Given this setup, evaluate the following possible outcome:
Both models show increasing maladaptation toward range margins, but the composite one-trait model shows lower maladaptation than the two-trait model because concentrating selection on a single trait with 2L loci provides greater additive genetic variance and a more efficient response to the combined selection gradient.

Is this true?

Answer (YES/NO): NO